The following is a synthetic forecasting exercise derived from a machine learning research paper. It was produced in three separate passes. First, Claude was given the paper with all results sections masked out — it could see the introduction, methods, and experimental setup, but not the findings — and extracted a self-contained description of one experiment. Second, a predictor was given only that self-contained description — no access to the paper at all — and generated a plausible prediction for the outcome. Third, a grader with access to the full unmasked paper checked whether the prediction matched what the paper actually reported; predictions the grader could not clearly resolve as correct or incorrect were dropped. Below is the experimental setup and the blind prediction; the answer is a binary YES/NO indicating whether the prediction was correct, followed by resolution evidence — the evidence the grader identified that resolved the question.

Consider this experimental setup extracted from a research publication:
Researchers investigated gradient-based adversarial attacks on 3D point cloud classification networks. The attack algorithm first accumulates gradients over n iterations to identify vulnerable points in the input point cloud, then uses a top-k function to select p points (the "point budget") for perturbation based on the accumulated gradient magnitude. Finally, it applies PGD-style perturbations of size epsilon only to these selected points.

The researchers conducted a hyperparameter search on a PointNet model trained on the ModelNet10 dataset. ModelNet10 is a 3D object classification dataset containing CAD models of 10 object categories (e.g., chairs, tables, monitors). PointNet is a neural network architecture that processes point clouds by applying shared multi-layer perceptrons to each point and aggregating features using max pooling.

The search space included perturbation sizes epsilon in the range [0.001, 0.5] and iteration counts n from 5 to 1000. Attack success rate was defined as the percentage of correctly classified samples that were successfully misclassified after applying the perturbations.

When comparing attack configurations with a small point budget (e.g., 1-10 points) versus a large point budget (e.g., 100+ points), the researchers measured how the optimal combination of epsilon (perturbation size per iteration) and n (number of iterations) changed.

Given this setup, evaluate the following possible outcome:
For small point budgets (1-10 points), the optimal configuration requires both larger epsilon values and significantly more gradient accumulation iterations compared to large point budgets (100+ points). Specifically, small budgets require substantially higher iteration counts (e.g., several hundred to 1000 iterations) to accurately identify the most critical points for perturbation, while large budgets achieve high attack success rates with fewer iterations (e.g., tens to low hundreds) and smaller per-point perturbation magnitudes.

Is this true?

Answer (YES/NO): NO